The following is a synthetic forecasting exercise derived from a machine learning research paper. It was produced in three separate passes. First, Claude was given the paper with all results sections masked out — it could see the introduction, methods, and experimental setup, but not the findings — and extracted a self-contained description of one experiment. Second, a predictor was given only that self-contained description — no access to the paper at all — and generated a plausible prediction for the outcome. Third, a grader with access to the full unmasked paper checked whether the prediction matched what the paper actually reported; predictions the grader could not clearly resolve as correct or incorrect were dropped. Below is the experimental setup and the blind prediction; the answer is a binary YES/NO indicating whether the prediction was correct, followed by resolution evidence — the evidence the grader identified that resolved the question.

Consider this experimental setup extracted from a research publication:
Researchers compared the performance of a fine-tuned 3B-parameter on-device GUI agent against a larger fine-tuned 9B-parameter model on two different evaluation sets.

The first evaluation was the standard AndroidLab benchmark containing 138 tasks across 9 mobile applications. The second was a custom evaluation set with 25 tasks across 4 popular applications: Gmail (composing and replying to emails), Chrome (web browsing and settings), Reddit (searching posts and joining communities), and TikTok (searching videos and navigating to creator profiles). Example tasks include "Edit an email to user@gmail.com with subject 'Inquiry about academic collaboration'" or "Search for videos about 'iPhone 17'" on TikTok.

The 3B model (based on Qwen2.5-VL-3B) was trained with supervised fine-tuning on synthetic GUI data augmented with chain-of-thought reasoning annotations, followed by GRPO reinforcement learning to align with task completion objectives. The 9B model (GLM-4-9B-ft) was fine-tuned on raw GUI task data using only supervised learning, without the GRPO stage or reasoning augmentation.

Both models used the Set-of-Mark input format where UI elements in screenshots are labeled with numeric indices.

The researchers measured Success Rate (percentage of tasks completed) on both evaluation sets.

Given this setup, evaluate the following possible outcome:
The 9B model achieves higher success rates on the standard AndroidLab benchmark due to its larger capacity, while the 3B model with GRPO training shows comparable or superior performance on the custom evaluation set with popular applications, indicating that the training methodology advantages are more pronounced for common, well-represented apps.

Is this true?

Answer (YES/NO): YES